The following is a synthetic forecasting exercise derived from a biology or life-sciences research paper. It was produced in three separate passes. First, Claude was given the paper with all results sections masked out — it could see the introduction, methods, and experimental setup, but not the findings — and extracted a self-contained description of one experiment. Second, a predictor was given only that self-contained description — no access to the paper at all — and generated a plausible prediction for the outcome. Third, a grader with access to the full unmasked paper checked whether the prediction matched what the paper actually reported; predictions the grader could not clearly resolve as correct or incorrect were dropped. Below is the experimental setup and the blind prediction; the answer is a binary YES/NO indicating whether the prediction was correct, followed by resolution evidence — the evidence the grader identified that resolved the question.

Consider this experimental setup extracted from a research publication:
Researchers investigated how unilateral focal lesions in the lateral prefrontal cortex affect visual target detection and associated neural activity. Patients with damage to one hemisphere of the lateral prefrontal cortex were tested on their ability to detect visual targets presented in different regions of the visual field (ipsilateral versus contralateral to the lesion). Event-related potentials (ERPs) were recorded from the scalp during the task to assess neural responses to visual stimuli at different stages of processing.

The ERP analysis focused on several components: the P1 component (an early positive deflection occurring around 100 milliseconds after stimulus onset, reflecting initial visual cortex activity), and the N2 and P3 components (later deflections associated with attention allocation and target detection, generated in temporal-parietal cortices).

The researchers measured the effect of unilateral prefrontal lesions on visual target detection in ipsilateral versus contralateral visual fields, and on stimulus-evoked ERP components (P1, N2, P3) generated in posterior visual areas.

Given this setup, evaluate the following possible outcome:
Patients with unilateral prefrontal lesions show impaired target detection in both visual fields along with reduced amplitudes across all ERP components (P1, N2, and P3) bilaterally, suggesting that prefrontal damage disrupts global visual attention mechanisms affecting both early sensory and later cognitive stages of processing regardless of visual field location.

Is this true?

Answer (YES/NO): NO